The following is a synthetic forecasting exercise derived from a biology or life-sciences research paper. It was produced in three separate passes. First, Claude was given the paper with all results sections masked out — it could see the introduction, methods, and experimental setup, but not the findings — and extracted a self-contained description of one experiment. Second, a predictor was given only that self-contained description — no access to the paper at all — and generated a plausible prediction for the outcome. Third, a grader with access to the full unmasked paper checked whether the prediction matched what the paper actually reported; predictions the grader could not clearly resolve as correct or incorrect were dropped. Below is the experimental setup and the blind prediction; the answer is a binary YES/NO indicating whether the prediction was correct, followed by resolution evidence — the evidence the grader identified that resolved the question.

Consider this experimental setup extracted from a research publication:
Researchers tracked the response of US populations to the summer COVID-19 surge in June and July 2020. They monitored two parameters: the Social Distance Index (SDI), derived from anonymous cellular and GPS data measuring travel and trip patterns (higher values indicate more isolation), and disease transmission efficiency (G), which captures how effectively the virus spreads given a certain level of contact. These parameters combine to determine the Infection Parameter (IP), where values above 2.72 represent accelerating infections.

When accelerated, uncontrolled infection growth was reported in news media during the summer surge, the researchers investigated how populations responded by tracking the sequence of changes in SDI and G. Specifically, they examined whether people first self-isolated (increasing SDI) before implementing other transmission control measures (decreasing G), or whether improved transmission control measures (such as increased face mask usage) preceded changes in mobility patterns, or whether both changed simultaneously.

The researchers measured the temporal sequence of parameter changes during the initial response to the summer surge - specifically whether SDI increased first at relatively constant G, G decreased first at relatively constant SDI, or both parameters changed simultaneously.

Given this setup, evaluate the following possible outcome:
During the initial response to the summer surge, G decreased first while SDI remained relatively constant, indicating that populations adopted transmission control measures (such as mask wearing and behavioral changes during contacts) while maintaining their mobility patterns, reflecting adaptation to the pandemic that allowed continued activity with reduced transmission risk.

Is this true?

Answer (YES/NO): NO